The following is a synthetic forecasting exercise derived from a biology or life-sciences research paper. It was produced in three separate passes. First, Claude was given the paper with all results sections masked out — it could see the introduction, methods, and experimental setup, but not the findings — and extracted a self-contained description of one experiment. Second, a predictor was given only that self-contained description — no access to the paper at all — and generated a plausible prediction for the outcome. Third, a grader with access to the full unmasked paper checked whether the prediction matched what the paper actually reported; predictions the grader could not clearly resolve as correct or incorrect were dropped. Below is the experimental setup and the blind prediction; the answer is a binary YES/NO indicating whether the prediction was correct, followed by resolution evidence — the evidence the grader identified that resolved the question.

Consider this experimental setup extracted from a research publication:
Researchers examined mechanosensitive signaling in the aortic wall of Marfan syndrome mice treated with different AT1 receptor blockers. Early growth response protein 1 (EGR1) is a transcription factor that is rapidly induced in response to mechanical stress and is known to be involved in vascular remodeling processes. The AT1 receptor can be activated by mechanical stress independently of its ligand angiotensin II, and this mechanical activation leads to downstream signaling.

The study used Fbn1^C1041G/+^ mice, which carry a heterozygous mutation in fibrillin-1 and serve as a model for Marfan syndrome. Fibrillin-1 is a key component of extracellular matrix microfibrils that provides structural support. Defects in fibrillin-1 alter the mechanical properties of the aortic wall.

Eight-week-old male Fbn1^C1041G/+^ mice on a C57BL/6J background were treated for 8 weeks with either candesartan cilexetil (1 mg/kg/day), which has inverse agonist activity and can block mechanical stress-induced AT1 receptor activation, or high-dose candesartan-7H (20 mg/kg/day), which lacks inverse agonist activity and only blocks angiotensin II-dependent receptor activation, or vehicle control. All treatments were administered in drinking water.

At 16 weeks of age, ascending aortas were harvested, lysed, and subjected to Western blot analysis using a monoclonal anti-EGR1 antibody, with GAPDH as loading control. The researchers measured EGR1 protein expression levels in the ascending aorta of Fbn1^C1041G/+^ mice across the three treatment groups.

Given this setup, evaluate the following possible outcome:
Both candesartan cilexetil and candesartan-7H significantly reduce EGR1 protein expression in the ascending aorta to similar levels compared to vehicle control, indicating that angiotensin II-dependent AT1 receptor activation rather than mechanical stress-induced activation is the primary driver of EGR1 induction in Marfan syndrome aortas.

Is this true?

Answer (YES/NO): NO